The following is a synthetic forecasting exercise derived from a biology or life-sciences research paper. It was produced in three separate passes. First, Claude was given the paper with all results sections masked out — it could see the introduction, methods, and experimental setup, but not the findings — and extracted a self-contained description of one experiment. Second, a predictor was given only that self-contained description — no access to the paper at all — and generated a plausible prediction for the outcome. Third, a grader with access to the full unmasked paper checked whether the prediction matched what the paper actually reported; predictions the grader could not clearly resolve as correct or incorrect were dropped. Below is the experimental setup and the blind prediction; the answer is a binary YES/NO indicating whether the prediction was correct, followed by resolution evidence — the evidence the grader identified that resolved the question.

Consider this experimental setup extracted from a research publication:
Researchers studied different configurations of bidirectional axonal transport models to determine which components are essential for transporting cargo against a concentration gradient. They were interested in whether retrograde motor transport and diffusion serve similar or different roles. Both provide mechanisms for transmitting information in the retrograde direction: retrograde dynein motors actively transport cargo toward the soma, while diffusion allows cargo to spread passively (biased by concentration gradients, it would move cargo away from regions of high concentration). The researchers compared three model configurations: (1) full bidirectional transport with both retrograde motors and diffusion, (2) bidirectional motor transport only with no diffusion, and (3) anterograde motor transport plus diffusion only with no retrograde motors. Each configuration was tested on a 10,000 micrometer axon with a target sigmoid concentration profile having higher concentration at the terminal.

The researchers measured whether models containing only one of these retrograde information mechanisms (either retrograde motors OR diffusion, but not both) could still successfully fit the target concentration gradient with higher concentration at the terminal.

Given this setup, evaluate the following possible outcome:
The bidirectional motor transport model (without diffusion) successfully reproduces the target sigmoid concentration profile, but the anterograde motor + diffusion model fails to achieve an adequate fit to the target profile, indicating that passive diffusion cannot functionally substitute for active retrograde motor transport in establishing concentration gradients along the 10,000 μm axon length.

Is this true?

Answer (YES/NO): NO